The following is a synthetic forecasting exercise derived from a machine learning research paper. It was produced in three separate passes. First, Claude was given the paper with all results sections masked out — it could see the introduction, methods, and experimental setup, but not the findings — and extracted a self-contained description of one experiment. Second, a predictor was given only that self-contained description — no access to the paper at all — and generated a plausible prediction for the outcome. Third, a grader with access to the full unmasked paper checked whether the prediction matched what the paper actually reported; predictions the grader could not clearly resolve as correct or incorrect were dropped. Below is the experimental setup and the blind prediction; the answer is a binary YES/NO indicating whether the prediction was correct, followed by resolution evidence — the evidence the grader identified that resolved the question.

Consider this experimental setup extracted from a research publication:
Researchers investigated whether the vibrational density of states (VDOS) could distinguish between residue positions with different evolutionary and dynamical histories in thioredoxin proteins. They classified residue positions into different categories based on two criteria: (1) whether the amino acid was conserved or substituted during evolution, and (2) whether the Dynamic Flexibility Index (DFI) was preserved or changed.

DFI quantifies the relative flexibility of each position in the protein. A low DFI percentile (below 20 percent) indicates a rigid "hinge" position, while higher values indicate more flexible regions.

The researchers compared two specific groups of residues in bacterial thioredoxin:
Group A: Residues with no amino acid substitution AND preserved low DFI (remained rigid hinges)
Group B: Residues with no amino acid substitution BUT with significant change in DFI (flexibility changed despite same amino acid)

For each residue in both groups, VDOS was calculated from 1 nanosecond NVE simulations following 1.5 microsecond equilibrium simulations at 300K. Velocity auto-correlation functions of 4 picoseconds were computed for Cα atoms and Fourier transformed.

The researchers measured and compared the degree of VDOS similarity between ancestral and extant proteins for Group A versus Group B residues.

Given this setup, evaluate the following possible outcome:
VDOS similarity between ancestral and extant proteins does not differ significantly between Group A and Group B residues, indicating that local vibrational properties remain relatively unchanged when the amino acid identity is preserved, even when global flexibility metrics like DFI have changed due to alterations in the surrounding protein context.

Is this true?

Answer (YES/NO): NO